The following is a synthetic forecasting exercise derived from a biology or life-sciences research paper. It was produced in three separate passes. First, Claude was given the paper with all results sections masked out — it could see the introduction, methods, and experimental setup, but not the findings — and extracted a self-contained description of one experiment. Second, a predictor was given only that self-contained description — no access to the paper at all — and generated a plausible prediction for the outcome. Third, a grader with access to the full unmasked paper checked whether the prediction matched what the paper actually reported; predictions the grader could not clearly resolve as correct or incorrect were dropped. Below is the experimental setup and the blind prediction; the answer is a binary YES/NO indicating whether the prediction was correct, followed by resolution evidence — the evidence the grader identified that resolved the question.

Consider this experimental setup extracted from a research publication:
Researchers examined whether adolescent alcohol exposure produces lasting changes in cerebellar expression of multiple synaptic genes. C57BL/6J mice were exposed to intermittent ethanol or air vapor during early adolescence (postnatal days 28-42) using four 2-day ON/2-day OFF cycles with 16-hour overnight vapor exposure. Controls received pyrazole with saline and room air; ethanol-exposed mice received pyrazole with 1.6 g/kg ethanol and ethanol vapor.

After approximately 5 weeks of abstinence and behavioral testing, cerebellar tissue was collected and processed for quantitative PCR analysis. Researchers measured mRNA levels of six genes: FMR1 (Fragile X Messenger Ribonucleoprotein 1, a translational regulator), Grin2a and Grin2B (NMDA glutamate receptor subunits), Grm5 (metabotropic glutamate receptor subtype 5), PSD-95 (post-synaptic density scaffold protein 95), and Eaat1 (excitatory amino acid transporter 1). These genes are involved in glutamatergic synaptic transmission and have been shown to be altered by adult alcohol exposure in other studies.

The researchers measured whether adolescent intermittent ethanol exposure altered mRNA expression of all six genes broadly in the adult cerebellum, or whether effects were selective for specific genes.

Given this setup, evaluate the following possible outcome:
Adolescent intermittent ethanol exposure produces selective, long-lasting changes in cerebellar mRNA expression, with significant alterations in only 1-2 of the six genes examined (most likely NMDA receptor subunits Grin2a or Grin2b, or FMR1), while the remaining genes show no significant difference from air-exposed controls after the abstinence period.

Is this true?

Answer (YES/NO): YES